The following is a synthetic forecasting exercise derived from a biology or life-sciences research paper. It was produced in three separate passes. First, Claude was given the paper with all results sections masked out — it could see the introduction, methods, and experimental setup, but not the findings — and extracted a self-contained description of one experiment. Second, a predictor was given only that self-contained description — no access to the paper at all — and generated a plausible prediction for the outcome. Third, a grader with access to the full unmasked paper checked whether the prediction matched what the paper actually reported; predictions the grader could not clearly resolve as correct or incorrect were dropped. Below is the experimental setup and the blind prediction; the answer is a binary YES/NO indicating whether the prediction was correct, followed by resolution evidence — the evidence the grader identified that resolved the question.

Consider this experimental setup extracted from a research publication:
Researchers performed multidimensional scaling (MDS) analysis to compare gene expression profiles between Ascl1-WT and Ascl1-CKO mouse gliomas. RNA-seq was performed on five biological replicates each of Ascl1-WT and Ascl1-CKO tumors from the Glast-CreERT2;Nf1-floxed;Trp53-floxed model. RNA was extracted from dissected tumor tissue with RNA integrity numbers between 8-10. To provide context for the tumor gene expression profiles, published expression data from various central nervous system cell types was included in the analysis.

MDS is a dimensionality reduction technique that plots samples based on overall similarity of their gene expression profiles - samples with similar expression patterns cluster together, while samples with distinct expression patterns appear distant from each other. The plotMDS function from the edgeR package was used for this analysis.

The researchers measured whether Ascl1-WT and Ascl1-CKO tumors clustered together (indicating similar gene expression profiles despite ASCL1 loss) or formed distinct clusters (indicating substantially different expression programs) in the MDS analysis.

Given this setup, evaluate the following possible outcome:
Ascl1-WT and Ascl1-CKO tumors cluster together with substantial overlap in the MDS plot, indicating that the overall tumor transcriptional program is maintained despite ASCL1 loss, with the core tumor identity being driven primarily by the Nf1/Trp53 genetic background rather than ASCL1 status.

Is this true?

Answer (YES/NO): YES